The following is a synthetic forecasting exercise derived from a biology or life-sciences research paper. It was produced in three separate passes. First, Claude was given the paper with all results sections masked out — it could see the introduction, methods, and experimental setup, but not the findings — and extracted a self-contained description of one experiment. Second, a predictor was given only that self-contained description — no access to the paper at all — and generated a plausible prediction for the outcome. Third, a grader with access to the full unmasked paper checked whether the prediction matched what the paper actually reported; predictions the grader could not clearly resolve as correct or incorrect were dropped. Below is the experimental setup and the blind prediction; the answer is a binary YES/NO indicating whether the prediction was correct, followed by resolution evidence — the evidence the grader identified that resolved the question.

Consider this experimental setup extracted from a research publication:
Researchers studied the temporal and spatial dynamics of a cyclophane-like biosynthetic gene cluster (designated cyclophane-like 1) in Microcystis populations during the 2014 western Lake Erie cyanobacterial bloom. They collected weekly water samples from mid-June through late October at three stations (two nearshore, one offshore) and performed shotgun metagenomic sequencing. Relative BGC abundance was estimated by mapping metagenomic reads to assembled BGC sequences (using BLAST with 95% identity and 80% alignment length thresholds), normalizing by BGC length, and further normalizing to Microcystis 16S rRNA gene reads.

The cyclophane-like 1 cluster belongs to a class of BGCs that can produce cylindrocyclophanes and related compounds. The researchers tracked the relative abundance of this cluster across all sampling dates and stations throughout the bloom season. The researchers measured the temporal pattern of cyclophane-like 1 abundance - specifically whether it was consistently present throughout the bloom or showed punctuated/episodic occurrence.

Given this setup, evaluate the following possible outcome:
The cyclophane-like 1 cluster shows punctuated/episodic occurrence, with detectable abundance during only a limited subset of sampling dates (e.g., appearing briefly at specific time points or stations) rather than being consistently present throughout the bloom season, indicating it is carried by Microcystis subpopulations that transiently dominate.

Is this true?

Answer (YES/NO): YES